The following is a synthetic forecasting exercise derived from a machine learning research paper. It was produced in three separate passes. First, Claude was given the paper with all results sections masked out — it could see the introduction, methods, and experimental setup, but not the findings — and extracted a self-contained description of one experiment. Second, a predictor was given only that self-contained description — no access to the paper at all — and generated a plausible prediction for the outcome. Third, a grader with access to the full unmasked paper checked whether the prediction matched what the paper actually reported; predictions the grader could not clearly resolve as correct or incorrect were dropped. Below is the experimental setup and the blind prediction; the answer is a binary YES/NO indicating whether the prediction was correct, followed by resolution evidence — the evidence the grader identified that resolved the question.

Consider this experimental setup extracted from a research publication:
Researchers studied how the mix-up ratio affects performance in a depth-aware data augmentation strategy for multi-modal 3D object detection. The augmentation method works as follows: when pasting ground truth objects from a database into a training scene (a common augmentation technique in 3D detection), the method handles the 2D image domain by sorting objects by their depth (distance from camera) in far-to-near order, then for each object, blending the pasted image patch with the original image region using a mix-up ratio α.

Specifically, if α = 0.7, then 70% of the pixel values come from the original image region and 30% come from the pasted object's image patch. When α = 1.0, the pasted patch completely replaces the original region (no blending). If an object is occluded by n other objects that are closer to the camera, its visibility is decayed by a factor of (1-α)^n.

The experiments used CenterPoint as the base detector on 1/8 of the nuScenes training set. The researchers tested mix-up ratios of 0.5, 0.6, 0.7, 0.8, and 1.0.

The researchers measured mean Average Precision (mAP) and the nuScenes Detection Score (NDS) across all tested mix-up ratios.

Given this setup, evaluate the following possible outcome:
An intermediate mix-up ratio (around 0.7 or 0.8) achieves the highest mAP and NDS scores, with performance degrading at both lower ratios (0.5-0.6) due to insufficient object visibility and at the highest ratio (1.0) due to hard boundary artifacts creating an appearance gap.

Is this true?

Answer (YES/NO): NO